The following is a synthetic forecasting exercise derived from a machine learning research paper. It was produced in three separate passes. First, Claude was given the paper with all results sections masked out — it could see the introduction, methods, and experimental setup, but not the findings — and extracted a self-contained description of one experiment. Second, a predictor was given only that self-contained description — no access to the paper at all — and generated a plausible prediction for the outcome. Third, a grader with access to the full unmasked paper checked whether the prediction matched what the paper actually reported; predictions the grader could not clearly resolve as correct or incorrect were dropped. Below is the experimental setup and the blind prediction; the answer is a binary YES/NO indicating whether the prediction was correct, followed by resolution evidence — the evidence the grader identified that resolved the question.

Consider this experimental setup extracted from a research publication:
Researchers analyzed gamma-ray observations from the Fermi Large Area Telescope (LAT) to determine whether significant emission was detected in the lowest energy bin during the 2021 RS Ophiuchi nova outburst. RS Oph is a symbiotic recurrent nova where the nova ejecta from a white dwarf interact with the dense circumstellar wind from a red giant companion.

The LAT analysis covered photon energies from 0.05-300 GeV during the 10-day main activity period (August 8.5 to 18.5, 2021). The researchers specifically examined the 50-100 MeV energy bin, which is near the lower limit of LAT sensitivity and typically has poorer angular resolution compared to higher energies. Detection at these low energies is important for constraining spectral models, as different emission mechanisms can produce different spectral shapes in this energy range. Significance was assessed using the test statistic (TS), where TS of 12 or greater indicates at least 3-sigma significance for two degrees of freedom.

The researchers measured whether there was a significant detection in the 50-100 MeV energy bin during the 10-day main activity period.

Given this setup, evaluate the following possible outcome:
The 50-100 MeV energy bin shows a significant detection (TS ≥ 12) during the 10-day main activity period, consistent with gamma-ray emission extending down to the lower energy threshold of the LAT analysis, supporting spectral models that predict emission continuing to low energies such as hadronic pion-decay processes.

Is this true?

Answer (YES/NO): YES